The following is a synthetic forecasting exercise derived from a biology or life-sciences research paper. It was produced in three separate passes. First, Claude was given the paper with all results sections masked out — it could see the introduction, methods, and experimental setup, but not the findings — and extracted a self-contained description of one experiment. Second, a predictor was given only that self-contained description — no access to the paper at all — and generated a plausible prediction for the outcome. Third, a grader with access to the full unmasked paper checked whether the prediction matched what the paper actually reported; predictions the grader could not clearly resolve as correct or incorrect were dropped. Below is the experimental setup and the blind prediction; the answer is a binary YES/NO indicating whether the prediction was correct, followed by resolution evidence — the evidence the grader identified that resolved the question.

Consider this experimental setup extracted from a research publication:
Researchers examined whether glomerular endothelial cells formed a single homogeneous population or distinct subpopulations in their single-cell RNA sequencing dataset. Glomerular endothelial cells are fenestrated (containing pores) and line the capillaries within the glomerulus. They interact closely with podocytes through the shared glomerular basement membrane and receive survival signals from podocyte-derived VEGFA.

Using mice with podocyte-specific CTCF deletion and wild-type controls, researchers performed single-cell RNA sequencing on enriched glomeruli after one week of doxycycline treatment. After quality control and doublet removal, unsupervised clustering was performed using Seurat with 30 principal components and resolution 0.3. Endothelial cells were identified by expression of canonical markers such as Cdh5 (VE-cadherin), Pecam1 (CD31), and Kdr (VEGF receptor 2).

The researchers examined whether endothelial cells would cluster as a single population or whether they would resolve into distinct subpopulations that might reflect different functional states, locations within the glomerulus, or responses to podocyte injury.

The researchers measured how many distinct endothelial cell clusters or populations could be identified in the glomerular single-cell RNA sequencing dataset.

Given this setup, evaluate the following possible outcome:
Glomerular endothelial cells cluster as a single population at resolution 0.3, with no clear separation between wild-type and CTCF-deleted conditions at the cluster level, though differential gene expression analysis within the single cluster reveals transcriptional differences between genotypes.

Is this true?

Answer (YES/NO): NO